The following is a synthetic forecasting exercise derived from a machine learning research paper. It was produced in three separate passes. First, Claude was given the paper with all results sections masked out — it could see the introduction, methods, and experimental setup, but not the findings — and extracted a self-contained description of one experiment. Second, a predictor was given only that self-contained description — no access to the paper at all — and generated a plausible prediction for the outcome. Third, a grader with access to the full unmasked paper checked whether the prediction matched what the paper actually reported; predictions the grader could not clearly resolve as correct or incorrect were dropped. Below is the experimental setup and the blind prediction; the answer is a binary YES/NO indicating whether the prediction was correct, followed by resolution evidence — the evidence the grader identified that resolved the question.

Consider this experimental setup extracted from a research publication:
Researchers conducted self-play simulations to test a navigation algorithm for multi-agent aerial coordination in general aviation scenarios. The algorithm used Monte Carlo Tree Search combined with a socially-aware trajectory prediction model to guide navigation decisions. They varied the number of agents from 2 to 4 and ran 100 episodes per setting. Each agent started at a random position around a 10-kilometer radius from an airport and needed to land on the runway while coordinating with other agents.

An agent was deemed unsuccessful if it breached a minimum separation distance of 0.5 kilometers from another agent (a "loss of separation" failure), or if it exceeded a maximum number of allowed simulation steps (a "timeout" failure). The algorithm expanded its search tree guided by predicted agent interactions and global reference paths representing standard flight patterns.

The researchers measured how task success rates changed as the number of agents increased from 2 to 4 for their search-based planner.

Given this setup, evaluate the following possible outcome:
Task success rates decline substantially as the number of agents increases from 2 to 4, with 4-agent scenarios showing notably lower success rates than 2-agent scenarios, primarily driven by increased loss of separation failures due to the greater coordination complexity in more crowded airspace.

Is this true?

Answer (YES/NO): YES